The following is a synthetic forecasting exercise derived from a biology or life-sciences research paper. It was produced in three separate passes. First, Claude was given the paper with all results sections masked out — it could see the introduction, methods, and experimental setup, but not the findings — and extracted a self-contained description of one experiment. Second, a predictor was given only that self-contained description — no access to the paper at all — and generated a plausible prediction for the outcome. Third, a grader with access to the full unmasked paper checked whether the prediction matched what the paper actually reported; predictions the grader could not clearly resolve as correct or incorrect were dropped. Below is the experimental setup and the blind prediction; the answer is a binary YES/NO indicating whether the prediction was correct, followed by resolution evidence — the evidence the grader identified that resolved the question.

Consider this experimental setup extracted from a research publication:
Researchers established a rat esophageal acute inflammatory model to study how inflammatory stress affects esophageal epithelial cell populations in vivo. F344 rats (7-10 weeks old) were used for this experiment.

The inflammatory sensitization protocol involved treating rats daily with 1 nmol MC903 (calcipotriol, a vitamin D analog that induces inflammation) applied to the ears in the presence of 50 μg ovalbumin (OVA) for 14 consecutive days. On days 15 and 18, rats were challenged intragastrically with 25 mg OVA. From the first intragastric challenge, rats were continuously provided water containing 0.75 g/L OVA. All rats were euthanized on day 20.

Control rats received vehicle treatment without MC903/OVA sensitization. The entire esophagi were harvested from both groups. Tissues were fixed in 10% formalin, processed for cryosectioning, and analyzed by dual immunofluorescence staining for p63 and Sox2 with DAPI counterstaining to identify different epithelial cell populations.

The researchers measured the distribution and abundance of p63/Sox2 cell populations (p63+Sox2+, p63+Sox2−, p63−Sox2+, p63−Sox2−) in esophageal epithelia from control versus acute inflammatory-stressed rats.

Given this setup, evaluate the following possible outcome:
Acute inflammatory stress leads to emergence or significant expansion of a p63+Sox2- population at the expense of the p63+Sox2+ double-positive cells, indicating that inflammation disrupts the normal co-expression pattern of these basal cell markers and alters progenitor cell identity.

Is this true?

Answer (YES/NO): NO